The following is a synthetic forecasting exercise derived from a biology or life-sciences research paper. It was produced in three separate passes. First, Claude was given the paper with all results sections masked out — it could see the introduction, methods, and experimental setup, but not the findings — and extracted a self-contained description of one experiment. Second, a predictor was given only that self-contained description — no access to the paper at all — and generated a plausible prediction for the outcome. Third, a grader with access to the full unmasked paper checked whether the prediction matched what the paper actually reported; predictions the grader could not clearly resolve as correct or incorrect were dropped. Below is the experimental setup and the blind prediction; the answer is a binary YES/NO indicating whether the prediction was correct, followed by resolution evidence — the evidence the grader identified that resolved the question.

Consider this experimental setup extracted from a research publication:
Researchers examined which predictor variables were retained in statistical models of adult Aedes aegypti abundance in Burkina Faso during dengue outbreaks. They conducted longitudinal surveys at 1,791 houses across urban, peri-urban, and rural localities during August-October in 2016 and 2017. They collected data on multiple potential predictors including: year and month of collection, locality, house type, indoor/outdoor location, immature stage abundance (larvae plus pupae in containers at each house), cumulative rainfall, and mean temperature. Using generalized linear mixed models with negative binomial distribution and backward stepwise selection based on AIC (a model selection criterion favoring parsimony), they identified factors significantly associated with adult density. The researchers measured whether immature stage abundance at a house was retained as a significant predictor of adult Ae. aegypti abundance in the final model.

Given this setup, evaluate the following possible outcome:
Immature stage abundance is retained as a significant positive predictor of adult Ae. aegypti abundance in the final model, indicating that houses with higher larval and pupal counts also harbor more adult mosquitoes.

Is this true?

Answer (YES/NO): YES